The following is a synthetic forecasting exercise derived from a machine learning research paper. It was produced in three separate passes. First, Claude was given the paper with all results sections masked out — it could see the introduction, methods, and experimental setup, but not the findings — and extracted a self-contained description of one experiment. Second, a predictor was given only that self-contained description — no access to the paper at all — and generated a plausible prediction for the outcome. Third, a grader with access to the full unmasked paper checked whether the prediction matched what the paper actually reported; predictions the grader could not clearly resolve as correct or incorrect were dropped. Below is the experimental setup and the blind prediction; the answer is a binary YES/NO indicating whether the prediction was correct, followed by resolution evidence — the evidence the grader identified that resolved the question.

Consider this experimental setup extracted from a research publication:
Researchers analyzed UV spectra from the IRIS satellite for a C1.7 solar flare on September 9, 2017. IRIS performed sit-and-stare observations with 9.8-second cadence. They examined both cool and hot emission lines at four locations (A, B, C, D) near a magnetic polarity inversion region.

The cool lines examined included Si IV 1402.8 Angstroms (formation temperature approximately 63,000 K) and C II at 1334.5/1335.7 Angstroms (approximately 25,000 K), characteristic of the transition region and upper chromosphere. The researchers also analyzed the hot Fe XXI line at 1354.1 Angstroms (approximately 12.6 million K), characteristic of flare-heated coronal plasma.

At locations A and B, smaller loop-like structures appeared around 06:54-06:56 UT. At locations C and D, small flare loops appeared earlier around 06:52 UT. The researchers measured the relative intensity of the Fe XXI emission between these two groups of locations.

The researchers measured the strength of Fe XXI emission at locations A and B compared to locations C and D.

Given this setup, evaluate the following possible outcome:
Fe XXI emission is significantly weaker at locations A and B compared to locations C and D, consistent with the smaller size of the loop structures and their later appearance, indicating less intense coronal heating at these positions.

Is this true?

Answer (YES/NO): NO